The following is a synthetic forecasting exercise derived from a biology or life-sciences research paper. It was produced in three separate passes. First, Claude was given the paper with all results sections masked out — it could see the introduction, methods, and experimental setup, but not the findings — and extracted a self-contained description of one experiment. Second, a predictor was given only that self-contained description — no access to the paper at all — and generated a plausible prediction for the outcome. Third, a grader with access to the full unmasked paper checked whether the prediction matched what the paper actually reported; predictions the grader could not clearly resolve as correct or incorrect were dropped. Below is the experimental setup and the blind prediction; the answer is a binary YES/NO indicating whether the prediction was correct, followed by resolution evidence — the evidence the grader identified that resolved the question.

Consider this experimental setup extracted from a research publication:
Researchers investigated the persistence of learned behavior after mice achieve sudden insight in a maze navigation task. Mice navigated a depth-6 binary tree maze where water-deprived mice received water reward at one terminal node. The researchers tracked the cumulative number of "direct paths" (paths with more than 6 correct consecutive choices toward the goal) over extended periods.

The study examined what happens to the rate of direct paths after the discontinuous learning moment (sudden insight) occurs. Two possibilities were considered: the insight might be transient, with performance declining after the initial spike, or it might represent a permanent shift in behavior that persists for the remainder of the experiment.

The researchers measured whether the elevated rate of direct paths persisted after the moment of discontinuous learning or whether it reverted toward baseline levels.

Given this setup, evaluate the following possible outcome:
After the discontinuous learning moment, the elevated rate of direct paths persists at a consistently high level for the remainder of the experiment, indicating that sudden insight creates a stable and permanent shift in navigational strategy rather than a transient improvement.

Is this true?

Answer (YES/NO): YES